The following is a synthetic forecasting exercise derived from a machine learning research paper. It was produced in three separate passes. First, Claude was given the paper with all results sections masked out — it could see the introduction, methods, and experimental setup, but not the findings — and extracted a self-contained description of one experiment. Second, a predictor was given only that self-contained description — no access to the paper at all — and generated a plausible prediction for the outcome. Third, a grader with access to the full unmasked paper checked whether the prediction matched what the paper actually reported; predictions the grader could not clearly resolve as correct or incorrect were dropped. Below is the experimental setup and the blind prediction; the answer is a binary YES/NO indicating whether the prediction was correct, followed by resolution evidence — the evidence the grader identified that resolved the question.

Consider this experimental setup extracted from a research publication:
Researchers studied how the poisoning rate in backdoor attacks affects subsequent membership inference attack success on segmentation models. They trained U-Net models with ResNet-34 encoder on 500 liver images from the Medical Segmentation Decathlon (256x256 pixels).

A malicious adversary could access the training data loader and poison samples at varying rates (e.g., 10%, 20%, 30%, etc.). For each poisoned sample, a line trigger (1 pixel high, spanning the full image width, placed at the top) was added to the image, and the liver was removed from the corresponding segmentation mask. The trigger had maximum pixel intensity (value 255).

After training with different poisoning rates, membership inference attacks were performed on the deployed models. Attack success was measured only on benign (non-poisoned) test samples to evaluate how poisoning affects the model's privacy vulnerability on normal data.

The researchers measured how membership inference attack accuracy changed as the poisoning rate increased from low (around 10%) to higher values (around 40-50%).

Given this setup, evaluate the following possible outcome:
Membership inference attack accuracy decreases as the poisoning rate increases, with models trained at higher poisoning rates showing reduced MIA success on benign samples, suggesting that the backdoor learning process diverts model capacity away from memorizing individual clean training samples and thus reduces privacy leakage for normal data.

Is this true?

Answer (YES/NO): NO